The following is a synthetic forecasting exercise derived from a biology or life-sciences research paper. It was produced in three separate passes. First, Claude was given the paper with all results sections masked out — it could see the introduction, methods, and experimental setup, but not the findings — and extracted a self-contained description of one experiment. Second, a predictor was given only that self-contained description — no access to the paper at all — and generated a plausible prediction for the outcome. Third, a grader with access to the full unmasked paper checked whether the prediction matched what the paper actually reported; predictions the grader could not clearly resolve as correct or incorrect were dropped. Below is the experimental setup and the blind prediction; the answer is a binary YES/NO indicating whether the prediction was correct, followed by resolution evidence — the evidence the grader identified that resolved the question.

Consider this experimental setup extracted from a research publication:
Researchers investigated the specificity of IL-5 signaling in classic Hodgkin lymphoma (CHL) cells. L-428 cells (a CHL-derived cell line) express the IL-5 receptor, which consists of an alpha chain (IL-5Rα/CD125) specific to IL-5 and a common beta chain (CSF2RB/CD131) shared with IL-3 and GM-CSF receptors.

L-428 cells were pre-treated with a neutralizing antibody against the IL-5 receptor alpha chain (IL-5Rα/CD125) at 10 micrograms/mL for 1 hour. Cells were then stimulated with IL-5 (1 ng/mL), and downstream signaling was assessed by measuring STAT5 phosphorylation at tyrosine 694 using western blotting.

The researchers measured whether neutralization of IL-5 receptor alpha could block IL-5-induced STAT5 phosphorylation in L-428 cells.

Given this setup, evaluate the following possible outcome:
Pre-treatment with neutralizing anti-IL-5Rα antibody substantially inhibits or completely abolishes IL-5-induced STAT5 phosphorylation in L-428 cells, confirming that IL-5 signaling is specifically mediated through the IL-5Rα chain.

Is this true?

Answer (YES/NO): YES